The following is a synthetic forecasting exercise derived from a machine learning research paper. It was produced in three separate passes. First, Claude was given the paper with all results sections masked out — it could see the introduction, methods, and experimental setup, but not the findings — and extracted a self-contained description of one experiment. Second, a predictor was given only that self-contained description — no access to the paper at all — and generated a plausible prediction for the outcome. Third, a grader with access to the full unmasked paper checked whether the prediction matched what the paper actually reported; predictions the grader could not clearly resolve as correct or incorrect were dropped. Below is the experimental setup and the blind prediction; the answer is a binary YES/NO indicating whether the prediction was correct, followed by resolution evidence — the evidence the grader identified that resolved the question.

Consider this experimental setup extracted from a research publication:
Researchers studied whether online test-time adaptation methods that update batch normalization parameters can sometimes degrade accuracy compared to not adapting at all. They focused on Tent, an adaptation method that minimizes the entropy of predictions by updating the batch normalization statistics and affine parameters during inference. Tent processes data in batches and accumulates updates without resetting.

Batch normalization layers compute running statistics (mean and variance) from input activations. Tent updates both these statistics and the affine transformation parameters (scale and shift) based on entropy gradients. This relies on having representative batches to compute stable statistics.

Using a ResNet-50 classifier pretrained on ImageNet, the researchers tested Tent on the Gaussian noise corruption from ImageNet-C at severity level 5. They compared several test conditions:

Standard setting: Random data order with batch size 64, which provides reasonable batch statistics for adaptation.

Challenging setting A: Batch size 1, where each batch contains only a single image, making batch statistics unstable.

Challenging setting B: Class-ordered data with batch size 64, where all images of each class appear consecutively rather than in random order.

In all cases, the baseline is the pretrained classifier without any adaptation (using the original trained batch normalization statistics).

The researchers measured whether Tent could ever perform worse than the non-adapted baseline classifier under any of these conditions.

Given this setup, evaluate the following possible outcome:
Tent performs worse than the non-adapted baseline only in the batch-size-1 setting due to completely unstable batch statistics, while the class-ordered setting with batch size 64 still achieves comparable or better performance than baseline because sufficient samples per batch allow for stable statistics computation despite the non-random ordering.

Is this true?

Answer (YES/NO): NO